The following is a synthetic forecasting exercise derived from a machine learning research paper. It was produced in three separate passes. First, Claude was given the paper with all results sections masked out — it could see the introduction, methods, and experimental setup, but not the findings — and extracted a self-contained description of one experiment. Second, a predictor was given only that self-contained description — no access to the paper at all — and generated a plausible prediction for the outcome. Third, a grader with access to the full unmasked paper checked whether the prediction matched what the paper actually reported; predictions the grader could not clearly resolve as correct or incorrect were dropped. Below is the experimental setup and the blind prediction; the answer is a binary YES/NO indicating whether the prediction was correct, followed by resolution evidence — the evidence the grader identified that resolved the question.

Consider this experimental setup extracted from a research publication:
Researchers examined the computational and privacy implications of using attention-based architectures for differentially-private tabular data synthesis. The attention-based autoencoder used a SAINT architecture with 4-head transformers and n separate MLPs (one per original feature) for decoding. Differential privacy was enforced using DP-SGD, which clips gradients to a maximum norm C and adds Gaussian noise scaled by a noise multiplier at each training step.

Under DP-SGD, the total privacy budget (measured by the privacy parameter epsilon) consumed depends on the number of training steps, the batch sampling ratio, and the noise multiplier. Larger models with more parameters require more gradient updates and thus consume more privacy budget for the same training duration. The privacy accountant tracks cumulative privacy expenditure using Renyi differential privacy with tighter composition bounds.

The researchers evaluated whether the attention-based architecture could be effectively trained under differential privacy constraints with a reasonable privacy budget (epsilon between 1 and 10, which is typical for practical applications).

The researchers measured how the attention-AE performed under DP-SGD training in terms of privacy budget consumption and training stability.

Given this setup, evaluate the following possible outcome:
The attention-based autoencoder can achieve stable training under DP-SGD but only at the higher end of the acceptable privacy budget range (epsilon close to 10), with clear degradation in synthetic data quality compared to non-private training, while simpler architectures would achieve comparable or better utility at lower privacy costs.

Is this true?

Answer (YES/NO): NO